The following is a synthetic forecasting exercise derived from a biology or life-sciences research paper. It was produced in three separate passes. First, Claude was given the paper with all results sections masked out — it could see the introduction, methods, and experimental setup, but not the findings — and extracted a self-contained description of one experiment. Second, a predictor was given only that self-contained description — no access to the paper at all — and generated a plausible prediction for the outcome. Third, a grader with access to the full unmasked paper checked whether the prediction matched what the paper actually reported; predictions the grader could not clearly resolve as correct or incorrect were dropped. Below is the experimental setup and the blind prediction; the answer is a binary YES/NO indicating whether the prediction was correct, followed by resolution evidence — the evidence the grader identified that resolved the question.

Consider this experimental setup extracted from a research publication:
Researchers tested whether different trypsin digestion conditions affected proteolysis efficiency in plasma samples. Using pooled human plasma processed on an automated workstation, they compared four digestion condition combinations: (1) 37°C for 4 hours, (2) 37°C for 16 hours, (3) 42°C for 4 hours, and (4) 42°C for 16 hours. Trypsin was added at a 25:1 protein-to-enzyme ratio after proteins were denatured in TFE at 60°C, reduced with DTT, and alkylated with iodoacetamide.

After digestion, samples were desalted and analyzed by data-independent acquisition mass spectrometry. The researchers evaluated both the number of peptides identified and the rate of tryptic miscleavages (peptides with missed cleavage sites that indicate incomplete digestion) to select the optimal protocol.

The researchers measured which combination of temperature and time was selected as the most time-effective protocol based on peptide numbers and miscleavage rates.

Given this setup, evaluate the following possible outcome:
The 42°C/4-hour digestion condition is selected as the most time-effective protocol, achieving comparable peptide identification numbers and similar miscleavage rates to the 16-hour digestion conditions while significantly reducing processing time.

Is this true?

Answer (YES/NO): YES